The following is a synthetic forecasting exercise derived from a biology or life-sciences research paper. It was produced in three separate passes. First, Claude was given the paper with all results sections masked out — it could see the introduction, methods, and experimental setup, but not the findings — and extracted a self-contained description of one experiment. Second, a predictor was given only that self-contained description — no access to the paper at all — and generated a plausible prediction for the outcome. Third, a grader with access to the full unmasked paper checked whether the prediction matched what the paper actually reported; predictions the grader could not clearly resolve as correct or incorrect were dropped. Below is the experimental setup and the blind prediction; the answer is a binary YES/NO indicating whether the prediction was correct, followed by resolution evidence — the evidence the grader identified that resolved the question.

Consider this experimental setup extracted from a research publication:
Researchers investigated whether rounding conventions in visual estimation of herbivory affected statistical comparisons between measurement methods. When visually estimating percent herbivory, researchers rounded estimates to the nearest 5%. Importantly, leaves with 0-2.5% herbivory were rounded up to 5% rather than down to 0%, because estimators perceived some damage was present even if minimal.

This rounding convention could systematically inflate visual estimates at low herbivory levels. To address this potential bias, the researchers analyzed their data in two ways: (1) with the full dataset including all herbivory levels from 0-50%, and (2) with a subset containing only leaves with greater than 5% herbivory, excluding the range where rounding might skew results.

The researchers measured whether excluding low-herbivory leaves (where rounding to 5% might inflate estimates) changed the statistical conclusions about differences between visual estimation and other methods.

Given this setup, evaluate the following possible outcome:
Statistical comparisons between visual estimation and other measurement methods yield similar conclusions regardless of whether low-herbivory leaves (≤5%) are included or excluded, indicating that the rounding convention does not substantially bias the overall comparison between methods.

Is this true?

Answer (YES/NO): YES